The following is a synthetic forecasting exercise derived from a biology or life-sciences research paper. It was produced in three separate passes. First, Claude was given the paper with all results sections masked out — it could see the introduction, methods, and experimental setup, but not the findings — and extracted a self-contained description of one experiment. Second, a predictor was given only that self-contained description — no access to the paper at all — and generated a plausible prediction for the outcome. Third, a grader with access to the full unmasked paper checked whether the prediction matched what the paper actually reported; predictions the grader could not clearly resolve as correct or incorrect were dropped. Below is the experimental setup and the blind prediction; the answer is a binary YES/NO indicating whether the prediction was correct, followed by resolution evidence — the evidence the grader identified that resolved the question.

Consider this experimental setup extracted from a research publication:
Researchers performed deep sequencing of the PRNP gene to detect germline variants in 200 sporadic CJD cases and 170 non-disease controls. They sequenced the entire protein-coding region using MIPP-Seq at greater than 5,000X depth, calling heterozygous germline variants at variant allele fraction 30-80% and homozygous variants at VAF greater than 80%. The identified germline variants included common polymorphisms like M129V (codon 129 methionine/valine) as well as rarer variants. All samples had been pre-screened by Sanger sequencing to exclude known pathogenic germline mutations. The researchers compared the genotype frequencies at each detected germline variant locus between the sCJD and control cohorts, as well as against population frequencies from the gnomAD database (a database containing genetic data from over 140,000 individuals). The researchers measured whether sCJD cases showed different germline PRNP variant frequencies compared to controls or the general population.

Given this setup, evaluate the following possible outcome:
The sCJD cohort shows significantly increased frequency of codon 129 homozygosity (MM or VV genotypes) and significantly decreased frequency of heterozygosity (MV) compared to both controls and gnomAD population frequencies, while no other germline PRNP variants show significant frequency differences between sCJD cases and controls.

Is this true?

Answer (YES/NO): NO